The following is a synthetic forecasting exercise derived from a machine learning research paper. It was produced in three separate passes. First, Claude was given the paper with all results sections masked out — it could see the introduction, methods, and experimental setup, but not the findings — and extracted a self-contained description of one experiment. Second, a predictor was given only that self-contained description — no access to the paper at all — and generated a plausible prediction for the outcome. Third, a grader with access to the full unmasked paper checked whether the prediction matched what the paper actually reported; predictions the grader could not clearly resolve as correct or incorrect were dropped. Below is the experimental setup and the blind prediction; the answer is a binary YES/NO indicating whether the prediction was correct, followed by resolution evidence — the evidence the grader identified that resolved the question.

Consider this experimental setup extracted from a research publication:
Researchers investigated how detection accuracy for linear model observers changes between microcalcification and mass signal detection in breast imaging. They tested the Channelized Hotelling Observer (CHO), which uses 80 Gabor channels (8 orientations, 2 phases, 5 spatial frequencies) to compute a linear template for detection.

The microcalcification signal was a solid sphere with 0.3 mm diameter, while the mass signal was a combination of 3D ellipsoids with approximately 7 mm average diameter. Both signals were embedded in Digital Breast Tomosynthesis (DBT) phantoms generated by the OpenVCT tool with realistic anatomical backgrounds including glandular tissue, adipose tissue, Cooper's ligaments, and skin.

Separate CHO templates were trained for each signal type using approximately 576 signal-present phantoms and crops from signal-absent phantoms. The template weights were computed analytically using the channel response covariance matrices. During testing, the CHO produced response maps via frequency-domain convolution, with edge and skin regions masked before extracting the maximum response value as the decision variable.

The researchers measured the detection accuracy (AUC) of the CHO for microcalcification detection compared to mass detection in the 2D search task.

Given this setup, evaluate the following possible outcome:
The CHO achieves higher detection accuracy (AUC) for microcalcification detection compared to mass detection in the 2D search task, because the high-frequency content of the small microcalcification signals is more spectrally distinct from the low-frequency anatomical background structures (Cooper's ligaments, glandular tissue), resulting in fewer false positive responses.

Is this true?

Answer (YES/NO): NO